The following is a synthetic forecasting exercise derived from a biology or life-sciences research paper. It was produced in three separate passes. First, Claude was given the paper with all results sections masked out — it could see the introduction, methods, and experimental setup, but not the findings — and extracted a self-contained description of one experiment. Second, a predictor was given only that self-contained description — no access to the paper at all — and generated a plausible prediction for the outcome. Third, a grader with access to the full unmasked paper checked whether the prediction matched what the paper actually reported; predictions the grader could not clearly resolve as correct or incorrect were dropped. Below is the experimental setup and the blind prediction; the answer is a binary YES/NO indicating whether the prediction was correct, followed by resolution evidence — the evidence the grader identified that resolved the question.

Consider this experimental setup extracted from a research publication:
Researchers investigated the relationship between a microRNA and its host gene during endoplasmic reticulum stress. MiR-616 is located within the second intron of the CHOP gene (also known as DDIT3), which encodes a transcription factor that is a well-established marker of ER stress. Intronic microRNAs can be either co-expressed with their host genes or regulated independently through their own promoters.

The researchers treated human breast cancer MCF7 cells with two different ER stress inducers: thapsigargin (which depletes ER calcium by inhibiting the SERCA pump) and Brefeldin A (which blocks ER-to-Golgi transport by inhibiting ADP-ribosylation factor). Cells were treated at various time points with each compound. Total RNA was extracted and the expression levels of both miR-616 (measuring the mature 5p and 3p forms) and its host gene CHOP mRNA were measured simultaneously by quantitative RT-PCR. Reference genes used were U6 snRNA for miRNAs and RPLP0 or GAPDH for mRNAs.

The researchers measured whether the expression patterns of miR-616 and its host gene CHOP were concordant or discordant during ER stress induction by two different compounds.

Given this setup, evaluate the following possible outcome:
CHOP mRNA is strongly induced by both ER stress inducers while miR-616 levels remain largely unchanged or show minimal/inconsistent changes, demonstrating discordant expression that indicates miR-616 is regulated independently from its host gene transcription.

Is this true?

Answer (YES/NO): NO